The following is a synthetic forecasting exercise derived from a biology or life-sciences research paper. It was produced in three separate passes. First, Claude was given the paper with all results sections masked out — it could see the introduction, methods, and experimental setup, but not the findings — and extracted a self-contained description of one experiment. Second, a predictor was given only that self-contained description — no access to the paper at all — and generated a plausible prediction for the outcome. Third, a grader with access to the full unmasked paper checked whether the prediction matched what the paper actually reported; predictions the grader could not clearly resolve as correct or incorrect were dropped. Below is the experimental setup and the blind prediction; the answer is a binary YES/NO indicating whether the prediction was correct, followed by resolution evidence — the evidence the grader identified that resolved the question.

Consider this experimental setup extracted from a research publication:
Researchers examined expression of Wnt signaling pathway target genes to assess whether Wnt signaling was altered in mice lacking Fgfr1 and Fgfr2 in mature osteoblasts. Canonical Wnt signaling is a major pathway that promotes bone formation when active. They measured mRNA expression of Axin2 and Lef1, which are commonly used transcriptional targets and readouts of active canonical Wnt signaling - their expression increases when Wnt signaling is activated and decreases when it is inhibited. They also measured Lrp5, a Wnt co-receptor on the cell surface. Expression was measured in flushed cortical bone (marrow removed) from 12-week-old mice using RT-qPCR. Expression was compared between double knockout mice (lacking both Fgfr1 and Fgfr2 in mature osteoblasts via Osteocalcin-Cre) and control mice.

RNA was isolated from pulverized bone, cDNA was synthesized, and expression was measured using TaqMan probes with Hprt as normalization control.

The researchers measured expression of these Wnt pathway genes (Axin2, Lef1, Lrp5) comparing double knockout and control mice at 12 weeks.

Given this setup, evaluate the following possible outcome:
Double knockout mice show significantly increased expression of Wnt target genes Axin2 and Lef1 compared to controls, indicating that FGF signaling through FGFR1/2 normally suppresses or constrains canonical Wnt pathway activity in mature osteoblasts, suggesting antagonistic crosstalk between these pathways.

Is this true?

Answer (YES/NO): YES